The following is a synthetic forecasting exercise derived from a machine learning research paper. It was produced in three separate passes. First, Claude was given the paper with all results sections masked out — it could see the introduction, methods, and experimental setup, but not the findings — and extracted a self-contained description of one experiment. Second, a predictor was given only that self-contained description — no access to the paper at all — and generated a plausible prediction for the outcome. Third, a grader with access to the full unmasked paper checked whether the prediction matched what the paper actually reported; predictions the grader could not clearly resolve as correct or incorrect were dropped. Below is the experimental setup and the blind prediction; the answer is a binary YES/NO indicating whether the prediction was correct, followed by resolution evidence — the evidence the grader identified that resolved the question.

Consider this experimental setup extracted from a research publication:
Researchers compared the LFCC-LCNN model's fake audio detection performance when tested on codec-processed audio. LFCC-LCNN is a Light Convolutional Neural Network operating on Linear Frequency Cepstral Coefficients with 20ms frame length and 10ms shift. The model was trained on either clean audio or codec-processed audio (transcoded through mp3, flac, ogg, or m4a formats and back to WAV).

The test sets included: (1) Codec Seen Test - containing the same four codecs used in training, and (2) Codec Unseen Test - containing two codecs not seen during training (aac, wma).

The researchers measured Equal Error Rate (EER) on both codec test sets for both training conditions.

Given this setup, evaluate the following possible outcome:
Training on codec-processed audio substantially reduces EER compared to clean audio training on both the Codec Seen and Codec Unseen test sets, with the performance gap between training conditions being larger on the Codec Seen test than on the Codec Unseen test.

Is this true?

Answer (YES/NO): YES